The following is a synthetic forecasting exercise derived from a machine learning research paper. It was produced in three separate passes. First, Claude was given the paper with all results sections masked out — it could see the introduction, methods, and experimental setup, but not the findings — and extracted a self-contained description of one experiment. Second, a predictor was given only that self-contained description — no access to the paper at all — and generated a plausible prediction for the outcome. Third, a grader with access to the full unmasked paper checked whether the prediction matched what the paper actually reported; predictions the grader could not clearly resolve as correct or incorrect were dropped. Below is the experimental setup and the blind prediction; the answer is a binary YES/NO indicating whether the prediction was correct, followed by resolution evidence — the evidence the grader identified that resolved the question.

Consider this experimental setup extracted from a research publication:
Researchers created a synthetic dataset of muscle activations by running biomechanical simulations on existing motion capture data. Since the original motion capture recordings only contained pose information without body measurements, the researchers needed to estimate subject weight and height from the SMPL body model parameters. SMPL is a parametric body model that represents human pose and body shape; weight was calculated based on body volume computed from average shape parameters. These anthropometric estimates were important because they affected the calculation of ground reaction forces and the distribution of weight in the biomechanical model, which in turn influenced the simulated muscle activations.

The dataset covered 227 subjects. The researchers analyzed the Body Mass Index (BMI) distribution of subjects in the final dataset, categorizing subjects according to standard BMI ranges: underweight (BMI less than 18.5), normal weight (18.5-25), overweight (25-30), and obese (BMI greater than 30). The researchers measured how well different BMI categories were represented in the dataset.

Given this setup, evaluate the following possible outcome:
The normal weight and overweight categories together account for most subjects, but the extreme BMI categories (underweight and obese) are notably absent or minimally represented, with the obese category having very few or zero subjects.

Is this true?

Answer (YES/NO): NO